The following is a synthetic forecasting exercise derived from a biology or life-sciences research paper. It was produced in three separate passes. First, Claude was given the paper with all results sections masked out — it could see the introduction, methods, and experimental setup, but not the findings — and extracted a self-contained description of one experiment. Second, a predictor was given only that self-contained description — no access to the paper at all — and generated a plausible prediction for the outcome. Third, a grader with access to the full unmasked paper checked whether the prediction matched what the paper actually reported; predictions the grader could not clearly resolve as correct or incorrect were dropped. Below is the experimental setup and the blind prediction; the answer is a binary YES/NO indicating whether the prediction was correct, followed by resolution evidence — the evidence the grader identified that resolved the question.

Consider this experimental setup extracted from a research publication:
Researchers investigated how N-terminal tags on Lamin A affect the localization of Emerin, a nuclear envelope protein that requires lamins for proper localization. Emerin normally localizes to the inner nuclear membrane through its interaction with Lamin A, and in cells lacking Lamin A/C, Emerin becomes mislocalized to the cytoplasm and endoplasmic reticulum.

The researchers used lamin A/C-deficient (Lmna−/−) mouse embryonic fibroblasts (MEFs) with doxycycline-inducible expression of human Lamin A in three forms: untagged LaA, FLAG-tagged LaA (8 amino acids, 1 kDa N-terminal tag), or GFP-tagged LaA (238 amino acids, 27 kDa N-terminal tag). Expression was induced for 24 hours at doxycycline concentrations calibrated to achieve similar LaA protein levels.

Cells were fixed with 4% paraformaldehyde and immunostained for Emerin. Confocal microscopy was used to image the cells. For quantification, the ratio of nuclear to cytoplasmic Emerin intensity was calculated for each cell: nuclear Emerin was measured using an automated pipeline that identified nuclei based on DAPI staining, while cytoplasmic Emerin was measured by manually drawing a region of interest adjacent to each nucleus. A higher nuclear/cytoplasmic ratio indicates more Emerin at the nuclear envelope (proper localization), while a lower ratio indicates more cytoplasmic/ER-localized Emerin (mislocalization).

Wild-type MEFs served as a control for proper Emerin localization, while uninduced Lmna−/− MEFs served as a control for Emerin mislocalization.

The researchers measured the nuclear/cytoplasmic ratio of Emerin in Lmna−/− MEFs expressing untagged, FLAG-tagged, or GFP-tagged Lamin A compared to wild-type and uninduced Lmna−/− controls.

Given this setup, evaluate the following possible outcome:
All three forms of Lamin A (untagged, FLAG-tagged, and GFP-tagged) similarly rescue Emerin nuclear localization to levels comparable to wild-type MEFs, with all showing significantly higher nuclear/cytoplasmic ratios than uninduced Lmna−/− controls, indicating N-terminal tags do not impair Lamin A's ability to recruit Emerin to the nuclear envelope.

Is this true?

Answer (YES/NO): NO